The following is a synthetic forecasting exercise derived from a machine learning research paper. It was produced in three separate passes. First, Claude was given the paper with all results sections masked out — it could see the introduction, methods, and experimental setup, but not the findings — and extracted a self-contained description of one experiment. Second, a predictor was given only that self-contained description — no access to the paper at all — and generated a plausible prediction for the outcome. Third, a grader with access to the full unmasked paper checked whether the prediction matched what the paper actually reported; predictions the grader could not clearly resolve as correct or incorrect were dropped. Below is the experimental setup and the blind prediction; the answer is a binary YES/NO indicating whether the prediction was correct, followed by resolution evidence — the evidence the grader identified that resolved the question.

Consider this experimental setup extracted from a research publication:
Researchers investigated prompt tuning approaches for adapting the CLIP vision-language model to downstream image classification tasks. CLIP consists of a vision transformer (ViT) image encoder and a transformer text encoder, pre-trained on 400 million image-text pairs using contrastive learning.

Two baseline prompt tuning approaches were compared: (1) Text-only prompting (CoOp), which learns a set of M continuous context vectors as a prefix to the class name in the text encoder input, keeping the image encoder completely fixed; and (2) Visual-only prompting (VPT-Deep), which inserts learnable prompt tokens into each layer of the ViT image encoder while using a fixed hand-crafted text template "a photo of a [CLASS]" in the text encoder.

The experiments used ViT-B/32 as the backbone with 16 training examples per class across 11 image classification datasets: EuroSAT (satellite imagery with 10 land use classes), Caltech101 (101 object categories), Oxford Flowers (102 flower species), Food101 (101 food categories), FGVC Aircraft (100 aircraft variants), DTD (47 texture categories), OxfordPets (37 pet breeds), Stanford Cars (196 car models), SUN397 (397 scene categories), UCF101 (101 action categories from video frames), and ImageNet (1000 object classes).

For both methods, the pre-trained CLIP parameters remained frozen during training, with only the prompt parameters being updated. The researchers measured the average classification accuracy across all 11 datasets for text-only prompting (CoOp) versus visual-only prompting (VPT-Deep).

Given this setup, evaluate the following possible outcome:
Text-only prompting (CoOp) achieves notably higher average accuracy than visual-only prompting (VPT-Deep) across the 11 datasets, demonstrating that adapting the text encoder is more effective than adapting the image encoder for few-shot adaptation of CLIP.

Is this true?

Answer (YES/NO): NO